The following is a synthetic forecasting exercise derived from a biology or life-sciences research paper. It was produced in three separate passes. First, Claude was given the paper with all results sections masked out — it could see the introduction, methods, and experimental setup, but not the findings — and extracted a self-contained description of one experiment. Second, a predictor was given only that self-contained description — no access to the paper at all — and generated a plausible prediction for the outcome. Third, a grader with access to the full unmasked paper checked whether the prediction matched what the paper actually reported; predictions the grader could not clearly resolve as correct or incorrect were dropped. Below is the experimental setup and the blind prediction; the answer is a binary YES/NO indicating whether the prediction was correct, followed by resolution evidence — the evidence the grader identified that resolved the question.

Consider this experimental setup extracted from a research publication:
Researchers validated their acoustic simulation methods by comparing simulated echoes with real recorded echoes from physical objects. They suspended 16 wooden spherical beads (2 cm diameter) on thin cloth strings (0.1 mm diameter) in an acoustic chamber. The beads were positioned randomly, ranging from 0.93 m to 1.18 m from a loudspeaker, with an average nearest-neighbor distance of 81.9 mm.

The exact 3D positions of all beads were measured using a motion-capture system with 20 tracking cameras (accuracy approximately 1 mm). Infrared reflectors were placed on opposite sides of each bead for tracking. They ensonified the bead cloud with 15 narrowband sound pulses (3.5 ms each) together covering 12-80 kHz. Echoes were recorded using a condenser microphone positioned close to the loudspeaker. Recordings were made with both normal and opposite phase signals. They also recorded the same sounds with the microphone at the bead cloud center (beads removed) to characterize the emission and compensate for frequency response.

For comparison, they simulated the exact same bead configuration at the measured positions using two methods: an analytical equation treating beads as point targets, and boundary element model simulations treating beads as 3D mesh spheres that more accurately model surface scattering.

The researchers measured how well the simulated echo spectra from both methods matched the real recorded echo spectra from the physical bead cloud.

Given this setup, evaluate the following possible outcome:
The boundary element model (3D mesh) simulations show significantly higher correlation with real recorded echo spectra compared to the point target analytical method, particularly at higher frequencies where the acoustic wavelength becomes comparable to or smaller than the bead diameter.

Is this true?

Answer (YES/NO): NO